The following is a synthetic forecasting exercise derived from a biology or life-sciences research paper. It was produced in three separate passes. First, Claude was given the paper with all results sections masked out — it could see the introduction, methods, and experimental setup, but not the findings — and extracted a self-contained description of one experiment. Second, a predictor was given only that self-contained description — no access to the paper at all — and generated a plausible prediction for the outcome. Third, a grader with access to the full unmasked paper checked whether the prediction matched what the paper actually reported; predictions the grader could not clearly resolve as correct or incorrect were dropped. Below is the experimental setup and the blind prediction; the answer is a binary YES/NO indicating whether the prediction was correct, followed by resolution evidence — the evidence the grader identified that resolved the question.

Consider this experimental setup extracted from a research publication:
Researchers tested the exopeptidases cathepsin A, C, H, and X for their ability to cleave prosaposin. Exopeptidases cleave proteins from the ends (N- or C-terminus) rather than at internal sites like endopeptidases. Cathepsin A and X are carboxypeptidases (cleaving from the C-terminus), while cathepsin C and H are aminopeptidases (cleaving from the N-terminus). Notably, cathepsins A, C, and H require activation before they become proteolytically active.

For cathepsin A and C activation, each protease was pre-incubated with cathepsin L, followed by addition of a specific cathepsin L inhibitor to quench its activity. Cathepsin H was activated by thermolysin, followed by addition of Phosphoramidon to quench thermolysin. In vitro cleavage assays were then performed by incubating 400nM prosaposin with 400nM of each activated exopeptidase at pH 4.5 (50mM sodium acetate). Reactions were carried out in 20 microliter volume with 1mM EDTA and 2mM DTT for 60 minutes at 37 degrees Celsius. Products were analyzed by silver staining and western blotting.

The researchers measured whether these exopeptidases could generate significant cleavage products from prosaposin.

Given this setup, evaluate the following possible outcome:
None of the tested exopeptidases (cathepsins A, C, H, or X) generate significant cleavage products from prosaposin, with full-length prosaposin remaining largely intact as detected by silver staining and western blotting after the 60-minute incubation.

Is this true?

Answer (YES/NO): YES